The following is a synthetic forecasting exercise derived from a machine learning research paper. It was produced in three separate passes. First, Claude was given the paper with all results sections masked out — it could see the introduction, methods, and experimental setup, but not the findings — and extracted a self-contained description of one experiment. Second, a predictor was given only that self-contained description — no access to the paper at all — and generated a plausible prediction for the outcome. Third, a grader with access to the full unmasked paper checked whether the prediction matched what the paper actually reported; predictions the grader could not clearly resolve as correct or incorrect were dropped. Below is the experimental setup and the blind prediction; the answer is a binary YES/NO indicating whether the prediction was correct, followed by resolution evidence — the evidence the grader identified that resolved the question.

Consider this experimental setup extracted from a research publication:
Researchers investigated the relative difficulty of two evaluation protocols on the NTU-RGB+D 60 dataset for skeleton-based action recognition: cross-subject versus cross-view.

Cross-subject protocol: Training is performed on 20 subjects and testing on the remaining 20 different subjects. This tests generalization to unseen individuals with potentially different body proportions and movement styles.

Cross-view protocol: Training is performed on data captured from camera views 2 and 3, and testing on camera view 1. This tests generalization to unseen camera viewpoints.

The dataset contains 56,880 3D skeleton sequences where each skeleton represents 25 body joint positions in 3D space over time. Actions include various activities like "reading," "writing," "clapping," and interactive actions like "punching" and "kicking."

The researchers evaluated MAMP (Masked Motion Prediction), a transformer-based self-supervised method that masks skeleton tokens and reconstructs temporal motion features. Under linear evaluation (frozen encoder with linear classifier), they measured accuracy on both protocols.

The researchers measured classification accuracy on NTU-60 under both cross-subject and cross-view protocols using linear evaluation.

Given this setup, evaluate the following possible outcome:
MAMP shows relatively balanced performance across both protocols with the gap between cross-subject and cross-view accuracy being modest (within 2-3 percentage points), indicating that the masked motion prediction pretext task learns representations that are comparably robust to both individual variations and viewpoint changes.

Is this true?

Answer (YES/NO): NO